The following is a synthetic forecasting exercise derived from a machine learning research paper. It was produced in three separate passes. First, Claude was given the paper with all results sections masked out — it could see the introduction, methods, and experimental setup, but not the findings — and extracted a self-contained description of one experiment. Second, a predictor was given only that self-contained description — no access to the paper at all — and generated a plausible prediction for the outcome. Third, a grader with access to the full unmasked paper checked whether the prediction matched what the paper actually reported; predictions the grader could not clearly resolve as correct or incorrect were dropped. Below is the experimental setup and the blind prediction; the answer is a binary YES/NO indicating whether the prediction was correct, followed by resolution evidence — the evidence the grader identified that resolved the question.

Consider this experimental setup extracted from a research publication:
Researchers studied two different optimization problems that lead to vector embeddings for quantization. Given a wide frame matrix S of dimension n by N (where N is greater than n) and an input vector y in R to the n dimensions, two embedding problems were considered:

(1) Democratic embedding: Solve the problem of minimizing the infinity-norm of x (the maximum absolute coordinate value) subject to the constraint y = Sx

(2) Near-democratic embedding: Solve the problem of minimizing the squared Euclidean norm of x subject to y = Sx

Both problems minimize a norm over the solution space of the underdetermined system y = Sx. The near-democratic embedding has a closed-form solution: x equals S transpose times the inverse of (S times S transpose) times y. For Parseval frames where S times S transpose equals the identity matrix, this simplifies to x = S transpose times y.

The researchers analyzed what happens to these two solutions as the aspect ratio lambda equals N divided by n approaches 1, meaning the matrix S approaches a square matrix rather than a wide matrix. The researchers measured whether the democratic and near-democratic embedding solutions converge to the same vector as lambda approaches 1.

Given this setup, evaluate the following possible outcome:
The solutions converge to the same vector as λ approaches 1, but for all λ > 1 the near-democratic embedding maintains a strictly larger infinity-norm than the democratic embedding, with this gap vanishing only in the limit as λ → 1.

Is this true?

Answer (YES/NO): NO